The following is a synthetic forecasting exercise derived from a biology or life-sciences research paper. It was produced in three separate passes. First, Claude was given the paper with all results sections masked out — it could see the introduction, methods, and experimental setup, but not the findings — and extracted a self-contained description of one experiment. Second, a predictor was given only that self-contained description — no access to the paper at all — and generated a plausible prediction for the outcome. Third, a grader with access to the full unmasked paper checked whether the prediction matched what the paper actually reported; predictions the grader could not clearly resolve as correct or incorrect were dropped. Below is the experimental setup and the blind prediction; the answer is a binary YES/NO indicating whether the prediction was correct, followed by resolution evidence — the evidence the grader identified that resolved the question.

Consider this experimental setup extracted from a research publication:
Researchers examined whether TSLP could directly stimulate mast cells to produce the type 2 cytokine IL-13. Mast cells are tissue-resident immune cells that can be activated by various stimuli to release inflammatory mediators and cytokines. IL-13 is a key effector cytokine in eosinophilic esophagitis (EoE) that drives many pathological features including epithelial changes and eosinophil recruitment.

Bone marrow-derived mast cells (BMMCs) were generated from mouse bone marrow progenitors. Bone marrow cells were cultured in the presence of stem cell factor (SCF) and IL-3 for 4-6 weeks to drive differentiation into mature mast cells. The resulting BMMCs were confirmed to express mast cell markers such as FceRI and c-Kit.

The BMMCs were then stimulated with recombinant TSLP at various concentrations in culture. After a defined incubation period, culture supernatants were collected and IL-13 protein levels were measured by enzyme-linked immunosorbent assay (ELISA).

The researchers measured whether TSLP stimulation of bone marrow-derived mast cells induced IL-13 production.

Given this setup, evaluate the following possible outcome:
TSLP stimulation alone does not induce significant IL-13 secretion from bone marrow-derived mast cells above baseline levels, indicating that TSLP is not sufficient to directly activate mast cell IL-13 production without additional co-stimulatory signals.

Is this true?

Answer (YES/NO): NO